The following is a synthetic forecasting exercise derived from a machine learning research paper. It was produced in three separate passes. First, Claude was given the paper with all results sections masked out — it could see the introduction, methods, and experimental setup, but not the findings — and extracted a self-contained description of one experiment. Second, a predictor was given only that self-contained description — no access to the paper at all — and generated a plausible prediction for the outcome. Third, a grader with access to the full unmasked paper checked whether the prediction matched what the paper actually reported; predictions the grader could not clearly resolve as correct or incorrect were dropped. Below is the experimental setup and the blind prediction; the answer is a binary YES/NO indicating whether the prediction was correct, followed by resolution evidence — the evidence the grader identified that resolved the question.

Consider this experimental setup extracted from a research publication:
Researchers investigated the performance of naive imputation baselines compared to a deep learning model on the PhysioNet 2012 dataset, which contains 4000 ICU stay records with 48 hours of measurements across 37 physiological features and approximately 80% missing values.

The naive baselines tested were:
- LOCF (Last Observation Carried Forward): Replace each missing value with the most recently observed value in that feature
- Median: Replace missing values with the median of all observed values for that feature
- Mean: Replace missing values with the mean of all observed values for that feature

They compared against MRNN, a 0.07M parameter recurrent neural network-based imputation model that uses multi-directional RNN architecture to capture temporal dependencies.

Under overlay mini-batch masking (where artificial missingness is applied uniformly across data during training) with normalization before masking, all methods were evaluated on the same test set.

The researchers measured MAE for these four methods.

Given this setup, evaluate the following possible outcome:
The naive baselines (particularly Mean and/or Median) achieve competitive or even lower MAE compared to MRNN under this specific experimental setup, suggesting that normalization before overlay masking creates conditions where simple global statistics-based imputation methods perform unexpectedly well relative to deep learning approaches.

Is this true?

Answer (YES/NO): NO